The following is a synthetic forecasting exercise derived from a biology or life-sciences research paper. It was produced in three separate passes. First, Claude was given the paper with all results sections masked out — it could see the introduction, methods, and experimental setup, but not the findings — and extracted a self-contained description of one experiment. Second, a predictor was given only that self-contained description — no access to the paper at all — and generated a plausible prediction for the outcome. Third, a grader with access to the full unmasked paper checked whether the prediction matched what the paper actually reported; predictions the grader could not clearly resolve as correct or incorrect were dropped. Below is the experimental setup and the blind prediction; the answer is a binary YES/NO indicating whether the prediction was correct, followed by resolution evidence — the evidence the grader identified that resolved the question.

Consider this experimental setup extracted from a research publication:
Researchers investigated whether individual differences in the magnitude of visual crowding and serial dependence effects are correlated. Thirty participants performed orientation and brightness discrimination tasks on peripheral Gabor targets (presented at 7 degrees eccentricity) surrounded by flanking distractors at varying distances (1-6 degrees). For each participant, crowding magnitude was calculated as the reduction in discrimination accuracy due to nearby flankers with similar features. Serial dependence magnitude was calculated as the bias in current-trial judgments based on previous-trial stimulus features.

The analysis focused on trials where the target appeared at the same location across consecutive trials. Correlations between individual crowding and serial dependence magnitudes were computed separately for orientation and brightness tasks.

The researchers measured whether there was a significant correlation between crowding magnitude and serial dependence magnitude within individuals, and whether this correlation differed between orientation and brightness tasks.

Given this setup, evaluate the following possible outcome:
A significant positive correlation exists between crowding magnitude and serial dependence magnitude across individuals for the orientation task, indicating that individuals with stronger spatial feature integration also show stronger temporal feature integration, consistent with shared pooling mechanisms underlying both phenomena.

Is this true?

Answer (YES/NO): YES